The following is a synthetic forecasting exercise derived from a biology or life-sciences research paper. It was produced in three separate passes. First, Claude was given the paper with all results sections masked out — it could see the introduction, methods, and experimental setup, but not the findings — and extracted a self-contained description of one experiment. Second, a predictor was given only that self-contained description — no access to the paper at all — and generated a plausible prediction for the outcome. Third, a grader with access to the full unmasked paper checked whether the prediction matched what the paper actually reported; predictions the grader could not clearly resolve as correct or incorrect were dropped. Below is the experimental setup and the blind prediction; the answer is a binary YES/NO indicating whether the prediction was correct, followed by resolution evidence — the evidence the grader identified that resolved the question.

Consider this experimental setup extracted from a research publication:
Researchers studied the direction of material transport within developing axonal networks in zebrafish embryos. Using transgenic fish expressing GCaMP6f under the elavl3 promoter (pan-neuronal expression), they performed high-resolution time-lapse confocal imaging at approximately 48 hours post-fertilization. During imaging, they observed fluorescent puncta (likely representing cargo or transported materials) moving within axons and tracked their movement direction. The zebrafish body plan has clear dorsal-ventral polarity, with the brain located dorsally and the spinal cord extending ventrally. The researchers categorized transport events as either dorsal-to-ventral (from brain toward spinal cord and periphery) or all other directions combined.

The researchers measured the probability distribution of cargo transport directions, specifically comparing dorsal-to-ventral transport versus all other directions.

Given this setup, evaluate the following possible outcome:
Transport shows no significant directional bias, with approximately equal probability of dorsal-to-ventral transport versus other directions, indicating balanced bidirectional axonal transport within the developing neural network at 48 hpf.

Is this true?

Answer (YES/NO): NO